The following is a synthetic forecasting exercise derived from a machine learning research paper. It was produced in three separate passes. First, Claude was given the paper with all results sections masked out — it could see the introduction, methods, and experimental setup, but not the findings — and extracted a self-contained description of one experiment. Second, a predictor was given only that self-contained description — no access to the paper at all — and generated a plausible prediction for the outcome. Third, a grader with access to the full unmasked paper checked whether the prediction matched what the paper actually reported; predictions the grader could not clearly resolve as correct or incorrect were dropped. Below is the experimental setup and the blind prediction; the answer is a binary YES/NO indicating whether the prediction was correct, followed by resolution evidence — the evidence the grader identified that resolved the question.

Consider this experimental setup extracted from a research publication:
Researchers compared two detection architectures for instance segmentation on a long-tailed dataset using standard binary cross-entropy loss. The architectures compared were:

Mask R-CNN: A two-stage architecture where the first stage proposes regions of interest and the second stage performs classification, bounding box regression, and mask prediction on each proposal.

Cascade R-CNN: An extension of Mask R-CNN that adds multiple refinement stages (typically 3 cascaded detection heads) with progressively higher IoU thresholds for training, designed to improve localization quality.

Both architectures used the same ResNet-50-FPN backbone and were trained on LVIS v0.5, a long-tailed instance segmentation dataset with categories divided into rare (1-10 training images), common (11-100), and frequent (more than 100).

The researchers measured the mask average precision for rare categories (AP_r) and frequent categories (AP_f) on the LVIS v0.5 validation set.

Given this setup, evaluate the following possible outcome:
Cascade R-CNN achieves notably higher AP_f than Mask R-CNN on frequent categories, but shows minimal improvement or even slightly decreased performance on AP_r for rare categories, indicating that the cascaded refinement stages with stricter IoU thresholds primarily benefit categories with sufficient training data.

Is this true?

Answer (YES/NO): YES